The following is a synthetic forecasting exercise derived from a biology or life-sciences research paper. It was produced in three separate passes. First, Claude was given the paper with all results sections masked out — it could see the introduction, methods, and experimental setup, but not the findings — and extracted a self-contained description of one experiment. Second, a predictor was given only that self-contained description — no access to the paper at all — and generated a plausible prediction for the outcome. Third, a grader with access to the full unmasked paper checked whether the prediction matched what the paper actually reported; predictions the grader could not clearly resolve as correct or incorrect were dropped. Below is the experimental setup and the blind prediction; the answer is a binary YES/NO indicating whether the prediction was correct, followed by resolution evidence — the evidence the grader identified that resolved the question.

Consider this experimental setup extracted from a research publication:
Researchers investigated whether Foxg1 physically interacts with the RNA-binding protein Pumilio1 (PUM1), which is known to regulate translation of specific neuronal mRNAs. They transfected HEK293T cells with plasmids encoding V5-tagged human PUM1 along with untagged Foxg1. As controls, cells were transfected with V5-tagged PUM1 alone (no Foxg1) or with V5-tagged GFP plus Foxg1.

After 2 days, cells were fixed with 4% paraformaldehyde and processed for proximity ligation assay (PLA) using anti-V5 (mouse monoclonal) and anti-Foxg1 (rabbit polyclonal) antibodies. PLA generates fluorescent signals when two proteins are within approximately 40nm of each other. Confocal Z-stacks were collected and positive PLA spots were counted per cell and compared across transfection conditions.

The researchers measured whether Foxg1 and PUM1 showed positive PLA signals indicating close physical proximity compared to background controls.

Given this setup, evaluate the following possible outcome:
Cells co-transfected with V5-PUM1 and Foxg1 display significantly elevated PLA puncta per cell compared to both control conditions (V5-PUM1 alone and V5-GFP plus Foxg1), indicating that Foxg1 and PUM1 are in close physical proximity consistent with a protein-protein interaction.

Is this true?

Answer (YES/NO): NO